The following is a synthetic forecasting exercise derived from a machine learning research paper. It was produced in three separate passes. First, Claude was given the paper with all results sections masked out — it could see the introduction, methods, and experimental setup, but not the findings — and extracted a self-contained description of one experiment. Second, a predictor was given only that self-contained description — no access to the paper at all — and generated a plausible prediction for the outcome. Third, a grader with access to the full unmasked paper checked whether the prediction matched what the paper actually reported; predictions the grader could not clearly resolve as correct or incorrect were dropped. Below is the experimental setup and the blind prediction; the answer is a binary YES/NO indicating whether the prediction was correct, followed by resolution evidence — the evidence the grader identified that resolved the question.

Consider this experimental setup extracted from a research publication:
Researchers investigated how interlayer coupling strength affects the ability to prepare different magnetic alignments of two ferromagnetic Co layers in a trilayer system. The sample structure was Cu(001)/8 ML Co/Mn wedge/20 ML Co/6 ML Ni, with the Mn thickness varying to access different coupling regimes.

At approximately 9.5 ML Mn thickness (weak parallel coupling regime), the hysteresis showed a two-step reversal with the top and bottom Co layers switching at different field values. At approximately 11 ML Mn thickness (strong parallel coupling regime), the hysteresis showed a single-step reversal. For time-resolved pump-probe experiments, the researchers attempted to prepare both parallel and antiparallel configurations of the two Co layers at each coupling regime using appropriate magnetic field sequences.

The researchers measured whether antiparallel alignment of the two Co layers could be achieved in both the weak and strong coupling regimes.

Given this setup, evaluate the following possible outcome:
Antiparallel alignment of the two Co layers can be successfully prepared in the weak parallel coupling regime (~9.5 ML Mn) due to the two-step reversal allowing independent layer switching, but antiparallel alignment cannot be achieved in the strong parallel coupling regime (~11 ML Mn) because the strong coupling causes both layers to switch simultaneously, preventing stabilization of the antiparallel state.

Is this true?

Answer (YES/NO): YES